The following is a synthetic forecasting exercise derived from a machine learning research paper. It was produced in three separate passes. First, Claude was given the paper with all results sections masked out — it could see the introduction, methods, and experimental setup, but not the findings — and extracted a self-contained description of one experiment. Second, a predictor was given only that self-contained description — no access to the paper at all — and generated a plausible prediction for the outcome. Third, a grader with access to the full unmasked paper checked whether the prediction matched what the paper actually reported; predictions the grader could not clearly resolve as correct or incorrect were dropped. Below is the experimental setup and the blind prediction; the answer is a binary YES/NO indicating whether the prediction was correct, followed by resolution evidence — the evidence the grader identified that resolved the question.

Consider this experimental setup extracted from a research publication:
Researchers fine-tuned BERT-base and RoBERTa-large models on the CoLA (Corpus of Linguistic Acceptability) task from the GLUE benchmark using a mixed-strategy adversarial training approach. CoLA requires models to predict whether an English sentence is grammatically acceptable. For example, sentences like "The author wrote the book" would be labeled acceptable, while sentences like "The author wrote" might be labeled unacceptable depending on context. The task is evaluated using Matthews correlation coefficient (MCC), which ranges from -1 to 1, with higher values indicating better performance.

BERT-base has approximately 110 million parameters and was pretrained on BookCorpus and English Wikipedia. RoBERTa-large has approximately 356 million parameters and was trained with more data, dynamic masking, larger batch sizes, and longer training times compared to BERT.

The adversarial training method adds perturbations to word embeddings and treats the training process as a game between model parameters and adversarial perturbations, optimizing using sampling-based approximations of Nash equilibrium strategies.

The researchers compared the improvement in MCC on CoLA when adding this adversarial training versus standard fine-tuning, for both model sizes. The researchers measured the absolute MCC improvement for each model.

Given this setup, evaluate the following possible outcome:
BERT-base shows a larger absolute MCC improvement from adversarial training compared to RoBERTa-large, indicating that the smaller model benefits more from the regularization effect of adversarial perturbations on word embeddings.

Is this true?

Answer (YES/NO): YES